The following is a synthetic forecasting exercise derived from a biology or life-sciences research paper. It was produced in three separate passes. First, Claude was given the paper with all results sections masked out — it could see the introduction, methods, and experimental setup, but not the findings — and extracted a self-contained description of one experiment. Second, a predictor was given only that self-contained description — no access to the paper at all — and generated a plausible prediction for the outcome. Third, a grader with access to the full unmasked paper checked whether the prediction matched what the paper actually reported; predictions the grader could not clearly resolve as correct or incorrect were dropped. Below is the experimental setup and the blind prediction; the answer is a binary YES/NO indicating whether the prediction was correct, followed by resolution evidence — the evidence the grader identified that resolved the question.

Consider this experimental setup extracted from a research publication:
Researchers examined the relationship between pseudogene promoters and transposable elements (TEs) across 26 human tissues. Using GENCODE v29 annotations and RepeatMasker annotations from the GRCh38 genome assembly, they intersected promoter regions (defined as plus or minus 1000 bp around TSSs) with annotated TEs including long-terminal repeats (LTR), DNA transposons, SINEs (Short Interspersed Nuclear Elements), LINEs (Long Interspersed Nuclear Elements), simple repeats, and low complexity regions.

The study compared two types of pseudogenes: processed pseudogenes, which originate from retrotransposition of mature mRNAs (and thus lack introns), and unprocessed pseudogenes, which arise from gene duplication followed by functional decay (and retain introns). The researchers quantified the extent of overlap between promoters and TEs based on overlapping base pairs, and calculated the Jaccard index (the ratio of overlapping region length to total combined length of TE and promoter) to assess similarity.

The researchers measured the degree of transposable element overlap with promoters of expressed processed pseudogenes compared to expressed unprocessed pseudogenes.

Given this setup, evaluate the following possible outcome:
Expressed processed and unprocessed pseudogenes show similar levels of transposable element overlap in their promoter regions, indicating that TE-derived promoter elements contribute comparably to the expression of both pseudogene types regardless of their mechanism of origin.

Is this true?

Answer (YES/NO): NO